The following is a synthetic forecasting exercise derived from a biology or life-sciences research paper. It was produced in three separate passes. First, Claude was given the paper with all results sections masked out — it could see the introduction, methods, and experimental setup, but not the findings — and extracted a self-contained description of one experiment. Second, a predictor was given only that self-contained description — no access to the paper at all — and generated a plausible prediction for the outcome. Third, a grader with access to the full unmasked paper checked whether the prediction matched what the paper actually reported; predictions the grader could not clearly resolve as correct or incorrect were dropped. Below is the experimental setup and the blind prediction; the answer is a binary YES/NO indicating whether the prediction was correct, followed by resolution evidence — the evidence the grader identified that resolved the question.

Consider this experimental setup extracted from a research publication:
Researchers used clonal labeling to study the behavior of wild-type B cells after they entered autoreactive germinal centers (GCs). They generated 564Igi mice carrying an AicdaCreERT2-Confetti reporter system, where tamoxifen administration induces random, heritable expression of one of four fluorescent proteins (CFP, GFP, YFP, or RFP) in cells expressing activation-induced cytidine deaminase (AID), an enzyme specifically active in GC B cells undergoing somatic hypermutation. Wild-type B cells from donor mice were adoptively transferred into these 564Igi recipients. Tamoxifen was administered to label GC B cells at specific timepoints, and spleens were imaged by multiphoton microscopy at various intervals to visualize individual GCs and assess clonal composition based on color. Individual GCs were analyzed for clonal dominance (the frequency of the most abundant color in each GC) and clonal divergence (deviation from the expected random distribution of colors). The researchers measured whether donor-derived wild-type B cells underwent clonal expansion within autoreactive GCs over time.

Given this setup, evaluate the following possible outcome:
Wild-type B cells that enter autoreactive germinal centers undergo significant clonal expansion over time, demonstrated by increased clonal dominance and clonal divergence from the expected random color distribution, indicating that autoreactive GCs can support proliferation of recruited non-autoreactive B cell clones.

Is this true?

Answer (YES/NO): YES